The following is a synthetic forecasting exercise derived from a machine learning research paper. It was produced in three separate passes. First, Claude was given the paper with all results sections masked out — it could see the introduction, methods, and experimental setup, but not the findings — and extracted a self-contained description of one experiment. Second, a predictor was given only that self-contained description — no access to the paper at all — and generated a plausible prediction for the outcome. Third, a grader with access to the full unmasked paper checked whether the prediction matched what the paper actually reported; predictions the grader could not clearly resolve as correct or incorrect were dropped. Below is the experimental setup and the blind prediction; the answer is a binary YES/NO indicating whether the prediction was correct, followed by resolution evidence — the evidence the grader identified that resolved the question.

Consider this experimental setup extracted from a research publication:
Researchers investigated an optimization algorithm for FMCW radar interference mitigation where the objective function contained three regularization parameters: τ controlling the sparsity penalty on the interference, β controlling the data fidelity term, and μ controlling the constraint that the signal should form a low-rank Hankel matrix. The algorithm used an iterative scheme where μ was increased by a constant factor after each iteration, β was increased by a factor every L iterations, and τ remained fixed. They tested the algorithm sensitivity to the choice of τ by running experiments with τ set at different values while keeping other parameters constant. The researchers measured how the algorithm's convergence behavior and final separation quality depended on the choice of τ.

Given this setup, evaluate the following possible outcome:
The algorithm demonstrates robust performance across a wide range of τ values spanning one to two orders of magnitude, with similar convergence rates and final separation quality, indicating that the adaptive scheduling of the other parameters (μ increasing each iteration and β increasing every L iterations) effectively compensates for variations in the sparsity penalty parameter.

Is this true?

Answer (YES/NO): NO